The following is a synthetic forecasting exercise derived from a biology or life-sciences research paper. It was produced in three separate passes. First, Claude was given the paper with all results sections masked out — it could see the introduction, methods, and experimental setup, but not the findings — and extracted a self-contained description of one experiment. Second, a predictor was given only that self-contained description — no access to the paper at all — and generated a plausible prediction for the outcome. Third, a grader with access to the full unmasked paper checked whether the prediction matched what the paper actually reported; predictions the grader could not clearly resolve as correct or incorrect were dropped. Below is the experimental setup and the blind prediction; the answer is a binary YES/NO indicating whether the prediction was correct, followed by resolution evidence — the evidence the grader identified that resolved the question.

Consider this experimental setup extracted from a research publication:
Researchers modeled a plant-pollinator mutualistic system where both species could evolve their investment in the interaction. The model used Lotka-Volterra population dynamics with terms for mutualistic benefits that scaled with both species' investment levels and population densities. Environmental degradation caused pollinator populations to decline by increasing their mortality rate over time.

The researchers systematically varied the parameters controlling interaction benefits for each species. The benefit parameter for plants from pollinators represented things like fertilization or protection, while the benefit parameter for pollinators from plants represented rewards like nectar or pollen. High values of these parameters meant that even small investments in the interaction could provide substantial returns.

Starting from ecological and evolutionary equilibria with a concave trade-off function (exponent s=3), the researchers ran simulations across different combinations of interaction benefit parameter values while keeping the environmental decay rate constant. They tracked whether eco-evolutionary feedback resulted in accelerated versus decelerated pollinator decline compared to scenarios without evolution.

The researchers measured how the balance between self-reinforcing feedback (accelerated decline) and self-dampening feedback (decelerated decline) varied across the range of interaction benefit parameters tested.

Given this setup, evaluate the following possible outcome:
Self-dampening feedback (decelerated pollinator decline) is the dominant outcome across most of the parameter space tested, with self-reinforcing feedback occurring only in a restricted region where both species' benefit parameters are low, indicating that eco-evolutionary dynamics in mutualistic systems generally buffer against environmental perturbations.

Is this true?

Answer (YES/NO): NO